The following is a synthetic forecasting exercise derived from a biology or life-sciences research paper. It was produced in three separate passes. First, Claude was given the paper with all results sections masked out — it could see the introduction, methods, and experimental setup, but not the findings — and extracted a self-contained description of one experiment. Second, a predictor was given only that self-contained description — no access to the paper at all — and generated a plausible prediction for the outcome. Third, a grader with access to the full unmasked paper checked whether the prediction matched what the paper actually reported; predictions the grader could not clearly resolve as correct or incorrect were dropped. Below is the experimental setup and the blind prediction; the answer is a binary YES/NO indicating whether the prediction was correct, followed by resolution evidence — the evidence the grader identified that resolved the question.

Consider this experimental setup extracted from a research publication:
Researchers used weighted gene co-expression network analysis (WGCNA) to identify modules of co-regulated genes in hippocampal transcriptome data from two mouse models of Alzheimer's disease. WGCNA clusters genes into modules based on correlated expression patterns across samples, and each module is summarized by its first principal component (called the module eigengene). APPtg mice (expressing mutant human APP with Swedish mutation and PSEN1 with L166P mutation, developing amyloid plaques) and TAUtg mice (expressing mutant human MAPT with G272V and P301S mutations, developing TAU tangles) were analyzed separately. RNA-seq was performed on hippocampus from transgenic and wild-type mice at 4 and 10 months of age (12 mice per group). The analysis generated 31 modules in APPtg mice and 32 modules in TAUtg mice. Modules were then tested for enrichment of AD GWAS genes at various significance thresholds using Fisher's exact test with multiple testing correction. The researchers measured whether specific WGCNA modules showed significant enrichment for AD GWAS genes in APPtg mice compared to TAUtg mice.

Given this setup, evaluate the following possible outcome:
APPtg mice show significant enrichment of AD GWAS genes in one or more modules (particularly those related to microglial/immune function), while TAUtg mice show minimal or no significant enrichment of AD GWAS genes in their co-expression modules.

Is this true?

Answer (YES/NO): YES